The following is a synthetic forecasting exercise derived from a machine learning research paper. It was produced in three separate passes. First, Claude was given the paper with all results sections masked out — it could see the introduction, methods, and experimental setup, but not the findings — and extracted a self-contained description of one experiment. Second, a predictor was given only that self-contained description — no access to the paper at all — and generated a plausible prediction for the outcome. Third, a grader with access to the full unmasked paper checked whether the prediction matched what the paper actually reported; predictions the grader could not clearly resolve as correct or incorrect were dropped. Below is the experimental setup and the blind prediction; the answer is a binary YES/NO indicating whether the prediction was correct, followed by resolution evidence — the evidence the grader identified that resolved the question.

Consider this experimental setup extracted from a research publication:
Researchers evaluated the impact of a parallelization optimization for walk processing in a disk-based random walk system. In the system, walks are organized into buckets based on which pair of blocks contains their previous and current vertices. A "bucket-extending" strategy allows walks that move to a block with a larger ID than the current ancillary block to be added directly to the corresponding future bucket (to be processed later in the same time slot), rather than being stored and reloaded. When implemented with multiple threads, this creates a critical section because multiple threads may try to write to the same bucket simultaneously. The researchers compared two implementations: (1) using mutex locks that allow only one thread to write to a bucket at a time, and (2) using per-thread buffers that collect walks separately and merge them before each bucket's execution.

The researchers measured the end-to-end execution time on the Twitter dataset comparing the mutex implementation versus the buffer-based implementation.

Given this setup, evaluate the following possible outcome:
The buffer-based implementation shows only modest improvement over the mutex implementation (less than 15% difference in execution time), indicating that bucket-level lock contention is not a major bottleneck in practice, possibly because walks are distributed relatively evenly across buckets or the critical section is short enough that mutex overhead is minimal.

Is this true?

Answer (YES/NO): NO